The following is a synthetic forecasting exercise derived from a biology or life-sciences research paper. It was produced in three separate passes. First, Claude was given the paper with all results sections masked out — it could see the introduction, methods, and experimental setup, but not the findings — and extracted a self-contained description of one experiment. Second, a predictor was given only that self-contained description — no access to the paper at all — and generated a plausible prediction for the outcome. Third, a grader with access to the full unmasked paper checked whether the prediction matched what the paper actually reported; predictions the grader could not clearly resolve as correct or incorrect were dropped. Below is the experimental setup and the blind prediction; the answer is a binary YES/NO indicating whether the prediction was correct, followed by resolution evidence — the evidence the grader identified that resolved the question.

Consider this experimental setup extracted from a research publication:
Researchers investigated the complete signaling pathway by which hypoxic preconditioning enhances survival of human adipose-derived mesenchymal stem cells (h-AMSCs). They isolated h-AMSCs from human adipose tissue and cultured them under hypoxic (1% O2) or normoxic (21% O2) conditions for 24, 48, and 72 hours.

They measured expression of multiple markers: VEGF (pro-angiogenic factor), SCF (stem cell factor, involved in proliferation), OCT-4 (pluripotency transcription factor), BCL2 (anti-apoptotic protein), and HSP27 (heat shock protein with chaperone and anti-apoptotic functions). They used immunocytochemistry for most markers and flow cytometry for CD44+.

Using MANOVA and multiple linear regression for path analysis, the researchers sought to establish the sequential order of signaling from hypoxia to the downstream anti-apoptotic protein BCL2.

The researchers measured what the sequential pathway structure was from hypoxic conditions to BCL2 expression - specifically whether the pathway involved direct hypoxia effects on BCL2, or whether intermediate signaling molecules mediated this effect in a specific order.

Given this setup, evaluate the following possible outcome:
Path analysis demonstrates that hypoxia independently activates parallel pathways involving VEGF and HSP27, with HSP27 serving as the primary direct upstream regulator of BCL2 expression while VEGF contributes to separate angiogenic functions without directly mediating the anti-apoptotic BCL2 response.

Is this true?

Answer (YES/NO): NO